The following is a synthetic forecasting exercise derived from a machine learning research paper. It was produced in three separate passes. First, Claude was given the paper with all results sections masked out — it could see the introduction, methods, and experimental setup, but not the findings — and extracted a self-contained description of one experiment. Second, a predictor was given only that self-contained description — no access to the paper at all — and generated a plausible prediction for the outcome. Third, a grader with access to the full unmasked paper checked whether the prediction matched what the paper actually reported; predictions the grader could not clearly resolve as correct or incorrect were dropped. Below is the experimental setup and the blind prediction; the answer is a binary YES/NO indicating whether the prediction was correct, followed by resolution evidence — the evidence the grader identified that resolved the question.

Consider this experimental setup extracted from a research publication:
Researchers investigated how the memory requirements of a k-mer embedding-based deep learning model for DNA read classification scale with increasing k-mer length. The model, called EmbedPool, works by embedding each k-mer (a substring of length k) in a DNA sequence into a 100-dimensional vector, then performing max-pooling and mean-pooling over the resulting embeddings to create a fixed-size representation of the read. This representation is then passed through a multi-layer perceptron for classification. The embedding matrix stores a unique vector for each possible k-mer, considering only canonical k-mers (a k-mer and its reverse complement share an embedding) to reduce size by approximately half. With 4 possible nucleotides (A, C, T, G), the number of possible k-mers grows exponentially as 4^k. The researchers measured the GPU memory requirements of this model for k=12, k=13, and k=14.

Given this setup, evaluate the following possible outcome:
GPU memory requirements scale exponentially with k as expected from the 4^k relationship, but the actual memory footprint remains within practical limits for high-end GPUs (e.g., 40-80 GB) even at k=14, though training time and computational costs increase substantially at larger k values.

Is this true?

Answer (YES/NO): NO